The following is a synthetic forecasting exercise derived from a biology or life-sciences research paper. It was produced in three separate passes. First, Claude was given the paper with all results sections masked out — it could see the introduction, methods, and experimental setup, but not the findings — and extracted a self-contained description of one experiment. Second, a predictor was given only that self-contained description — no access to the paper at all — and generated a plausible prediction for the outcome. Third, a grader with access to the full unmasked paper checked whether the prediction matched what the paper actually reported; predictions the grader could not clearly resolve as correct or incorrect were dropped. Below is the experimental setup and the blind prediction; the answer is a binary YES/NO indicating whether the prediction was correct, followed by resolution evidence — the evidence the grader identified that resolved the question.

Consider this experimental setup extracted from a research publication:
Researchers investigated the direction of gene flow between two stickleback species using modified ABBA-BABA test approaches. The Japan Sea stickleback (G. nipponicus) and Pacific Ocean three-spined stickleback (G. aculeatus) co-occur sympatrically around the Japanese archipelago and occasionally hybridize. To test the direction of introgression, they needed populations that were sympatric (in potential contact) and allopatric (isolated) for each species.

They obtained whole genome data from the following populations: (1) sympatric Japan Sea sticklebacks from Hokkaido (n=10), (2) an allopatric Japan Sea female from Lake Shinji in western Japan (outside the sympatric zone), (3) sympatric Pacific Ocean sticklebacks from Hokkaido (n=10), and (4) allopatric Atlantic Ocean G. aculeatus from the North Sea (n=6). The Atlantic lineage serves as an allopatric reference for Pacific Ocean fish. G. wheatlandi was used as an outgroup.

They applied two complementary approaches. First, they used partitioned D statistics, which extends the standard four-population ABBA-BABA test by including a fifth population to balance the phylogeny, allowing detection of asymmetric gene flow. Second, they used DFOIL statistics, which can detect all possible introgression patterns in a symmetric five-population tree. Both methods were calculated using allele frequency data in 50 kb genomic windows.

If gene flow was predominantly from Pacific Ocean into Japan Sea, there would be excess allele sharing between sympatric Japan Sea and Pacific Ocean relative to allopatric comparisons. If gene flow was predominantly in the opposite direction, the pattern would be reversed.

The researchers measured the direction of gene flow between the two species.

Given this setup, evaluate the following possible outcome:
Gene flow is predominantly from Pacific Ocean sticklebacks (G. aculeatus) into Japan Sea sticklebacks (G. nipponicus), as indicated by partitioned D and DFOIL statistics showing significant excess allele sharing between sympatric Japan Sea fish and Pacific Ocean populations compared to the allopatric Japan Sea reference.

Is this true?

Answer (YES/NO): NO